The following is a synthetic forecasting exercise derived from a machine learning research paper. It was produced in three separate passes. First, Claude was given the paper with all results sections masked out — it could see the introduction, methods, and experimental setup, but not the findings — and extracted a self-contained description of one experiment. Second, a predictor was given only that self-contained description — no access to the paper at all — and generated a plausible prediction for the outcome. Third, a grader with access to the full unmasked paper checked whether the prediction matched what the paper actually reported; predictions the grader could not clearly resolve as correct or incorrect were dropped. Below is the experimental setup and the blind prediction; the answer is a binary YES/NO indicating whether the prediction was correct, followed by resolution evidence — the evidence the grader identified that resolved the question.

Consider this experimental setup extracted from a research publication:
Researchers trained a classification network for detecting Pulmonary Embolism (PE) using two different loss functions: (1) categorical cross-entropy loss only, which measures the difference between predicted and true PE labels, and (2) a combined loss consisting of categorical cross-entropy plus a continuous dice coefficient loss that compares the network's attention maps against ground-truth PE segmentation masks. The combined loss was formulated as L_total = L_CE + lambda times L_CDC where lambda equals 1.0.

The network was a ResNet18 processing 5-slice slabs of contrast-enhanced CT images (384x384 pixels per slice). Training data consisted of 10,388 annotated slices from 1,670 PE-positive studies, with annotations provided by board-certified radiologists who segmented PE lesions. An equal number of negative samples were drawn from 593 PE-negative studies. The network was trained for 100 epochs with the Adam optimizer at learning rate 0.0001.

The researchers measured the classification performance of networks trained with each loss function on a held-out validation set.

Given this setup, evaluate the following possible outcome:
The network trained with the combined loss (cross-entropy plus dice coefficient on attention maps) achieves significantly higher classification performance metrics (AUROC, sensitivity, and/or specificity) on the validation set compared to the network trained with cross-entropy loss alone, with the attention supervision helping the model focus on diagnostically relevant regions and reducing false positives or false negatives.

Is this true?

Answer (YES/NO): YES